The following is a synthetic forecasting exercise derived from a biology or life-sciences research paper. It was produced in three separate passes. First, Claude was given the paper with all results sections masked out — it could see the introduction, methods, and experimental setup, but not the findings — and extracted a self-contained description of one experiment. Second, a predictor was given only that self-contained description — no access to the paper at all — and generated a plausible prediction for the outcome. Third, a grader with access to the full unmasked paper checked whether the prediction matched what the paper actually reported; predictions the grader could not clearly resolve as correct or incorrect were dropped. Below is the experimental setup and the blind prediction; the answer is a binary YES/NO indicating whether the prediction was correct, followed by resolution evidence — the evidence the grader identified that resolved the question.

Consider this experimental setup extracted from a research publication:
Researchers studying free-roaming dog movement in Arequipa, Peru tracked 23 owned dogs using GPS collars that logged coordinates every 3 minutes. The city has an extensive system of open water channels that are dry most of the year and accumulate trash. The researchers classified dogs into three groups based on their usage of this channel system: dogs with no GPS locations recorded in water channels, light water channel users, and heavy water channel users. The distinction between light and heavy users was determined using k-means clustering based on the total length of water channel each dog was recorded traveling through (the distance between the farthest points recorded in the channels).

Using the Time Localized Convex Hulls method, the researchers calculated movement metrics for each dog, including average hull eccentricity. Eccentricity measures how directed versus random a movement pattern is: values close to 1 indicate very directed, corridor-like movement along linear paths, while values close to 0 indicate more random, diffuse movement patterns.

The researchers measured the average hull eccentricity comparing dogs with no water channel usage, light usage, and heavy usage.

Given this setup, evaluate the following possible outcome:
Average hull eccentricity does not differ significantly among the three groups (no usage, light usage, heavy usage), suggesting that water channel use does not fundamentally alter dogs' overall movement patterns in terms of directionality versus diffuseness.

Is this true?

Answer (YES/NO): NO